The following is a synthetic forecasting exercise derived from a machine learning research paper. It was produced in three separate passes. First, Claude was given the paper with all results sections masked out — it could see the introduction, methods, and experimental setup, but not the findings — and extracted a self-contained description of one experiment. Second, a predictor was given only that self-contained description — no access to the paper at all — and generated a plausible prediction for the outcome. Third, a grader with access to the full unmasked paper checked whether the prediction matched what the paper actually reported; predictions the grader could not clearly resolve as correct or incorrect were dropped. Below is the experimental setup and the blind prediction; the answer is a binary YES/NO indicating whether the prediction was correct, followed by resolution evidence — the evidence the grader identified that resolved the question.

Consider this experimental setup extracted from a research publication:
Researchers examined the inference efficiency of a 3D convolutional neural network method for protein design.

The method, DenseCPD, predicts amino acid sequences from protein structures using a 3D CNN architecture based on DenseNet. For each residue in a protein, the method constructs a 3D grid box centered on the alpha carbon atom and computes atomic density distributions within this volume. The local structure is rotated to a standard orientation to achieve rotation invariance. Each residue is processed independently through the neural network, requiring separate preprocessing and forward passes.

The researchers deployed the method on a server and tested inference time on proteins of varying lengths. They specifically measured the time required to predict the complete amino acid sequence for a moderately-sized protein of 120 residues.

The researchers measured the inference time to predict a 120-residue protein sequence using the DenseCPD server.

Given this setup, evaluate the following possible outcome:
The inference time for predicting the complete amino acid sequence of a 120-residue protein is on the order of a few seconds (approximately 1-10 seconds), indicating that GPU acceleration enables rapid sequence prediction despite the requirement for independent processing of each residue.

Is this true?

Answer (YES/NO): NO